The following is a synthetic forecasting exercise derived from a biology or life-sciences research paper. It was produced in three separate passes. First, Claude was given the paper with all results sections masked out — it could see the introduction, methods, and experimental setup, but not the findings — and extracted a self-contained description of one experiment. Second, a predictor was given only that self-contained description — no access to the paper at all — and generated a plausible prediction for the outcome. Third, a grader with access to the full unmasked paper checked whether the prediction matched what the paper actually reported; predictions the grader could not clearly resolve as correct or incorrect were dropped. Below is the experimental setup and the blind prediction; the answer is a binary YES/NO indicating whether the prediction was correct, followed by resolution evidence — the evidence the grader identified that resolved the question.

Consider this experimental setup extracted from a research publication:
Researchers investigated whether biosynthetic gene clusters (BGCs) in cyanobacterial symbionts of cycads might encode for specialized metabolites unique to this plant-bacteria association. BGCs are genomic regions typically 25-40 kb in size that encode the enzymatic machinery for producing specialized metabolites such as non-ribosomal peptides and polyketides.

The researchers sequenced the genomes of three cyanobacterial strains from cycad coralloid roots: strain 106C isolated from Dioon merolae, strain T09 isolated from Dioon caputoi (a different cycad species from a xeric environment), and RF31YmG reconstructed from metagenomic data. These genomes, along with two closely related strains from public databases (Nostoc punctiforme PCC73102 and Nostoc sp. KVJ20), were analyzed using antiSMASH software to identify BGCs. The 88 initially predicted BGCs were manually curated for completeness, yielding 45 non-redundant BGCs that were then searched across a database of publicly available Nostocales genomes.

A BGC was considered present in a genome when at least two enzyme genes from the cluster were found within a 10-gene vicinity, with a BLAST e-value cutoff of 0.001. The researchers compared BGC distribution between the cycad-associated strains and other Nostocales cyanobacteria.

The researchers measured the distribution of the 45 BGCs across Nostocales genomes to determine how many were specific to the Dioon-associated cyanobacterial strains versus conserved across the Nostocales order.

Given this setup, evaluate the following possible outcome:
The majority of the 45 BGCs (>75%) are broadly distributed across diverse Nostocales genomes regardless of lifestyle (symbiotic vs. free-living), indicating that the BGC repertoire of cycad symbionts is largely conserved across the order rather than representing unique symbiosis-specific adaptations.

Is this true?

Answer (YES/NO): NO